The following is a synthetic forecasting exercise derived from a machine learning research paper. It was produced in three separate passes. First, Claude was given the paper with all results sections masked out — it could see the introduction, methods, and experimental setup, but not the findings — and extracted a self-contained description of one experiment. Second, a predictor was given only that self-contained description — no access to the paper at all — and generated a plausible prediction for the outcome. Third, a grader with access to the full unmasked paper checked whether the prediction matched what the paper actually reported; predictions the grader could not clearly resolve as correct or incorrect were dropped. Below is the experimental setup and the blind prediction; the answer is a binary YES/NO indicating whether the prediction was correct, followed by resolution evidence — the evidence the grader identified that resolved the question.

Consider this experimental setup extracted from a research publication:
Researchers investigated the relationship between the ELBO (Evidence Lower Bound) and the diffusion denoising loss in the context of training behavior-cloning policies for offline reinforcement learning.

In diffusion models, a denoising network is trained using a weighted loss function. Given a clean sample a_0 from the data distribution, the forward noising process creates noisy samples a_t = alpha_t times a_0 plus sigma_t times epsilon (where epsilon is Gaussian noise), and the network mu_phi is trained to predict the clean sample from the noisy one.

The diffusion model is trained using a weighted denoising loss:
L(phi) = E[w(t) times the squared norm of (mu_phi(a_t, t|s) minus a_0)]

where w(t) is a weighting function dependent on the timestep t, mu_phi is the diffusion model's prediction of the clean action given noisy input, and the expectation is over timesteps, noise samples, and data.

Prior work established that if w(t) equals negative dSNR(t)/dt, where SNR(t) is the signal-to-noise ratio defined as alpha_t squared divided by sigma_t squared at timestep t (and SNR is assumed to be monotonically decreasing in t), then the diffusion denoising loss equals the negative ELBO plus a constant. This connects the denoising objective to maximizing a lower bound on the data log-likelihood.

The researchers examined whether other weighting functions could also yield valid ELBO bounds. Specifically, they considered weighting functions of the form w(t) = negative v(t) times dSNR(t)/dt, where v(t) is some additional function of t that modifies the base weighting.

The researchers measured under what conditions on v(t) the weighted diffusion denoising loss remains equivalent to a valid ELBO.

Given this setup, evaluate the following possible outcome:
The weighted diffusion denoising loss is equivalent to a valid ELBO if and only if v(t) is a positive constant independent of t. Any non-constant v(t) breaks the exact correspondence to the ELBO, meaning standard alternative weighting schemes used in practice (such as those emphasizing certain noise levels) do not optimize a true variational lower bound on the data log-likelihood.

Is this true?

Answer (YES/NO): NO